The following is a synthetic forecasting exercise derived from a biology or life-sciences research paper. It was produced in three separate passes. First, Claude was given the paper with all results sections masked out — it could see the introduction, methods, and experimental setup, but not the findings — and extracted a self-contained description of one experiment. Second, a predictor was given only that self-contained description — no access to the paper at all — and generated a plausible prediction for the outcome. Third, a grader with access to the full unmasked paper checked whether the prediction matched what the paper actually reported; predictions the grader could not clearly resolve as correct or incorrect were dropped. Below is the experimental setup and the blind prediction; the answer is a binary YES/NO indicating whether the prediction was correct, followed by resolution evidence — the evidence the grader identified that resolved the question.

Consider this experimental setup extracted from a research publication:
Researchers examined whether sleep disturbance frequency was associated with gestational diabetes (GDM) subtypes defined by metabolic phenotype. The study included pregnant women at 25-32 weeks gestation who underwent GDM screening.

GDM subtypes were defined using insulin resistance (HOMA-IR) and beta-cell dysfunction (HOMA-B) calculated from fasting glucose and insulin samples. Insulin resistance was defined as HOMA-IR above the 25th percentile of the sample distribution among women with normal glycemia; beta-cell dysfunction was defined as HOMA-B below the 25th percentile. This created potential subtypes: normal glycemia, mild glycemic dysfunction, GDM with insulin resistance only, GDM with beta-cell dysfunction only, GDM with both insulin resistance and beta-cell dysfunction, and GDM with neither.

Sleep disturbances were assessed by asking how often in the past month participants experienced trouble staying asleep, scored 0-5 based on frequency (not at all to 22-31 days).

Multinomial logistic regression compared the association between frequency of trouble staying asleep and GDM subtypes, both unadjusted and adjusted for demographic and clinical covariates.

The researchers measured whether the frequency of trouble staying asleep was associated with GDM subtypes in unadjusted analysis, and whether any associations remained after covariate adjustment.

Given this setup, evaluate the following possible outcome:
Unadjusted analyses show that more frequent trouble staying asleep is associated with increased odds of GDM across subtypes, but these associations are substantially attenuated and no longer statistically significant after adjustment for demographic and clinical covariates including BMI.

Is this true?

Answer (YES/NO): YES